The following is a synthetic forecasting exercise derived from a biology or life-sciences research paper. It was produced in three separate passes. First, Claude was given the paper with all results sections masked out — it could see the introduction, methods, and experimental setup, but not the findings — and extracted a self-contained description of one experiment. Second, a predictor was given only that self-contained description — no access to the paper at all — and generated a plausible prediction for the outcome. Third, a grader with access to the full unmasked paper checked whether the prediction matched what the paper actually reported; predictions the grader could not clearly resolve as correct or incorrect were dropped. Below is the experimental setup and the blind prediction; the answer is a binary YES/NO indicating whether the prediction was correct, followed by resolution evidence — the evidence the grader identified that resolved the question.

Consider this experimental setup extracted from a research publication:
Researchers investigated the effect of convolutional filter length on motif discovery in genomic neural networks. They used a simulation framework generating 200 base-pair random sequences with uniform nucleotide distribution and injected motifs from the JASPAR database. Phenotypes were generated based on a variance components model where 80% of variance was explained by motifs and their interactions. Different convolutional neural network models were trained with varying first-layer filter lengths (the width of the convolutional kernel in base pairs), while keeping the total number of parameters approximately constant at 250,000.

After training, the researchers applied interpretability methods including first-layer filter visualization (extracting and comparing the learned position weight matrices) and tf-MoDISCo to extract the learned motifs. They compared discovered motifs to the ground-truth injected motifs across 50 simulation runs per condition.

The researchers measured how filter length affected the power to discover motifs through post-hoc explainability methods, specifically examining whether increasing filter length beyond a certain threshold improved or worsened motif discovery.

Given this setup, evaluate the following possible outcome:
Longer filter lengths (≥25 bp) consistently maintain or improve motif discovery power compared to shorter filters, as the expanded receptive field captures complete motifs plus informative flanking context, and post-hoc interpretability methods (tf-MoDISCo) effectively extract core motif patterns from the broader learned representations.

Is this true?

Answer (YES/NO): NO